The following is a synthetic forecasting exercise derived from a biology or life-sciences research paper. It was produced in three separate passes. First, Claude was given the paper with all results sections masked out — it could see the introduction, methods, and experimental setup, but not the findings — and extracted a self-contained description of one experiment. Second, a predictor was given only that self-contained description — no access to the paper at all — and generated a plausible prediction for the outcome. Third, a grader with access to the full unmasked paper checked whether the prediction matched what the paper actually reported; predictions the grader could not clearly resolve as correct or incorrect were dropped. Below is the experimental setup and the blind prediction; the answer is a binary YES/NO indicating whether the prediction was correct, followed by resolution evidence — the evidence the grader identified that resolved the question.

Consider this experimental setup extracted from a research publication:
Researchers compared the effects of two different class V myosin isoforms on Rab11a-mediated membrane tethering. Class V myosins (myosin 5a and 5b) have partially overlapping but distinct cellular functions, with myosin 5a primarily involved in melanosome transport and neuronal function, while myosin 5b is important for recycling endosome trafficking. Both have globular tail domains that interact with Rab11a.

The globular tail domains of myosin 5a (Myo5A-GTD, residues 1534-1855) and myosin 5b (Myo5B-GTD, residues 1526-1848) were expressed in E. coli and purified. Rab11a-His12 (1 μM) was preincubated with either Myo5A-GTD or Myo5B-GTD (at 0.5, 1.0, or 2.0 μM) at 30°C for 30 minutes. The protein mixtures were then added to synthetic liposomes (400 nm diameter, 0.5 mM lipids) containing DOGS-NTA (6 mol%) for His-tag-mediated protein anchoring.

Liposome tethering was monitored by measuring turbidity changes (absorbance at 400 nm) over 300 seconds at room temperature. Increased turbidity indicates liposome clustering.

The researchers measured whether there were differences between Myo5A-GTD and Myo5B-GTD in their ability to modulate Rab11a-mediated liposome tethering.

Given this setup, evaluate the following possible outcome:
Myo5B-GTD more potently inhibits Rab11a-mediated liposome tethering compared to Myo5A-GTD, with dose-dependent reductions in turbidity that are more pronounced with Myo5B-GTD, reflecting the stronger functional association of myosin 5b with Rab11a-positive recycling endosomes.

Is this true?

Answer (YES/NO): NO